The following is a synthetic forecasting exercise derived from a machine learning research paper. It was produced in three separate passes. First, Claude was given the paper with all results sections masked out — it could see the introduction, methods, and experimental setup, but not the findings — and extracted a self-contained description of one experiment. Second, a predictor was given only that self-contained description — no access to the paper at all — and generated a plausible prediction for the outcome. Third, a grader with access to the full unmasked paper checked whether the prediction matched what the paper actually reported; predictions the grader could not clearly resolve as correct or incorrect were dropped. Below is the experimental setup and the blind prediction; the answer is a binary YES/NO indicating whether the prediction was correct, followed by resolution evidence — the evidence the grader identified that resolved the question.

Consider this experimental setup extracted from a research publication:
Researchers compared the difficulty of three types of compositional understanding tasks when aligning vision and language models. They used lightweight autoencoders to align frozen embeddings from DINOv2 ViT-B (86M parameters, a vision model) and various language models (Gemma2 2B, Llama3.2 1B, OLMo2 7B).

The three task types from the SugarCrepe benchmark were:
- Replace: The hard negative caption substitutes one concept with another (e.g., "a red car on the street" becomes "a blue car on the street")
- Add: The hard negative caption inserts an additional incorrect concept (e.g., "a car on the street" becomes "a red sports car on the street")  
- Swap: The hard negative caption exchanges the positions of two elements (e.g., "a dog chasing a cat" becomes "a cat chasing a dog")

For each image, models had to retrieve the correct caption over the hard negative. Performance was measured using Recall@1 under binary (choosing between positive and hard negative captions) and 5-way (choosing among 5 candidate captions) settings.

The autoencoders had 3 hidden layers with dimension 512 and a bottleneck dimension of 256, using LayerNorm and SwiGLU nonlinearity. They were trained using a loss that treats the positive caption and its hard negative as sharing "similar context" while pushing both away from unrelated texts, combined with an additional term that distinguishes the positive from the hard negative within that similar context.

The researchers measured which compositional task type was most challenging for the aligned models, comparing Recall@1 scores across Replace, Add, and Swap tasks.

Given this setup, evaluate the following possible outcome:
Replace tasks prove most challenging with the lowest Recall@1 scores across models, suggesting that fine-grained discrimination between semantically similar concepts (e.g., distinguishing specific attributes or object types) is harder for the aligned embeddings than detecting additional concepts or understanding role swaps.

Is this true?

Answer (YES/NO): NO